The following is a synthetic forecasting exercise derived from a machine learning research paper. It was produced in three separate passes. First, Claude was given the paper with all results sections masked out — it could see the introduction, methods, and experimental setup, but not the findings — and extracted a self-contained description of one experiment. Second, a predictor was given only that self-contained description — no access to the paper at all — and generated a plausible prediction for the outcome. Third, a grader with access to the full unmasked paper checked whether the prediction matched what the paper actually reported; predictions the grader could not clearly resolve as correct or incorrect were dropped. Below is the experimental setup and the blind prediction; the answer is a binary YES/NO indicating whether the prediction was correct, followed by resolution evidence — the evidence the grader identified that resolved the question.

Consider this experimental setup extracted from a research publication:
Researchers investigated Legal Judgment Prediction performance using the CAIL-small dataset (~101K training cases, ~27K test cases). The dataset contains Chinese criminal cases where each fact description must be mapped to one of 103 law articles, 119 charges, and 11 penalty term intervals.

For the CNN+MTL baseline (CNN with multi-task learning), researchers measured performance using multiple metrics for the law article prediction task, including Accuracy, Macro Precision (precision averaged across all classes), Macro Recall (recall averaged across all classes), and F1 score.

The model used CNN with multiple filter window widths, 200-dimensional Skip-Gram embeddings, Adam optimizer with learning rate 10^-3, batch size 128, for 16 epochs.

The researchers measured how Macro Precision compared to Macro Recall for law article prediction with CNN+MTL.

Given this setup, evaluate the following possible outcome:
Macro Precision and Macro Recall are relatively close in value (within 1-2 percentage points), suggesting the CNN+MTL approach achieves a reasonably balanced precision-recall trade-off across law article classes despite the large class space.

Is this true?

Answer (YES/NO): YES